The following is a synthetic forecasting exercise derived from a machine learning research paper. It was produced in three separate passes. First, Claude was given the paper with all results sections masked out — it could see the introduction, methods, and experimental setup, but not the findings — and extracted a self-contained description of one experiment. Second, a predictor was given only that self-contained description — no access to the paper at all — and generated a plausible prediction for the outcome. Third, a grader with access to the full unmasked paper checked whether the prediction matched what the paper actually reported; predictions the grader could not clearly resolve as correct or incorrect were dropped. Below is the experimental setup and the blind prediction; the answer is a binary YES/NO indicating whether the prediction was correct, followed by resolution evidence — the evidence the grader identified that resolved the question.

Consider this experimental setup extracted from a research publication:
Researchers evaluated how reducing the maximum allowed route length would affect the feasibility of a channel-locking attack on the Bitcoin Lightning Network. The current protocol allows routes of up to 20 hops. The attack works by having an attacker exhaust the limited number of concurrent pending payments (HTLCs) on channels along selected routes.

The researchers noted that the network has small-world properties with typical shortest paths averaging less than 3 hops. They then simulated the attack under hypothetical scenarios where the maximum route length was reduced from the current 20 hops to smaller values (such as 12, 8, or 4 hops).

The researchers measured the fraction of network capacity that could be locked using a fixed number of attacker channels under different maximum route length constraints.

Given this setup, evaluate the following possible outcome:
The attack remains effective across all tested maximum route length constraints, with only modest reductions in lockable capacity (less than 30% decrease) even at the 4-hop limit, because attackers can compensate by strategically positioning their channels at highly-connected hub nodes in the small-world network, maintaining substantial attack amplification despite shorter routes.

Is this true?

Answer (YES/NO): NO